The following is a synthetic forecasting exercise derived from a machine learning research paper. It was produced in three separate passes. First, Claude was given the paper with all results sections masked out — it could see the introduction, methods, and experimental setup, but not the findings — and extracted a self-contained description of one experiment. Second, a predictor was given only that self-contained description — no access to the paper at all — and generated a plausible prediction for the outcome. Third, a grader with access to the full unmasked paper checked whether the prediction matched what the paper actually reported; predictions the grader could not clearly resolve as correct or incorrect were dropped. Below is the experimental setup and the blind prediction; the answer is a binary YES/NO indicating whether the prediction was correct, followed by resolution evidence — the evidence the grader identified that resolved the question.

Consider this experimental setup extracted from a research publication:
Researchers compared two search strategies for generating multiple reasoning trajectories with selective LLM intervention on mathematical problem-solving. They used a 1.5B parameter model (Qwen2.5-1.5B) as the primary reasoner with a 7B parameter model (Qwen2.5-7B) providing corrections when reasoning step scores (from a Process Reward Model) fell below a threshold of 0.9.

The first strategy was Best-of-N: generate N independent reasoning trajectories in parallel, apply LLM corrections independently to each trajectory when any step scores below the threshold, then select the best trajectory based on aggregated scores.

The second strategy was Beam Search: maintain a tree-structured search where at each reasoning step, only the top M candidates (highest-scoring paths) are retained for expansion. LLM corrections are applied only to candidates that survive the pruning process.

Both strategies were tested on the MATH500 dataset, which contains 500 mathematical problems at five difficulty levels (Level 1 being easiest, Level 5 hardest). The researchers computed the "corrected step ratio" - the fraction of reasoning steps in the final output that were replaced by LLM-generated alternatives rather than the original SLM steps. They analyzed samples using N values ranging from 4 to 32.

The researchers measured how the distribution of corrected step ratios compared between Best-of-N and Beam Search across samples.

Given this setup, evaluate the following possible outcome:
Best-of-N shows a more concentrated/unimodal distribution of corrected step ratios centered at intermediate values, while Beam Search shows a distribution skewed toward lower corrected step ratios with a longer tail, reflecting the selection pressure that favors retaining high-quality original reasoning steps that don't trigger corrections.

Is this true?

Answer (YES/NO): NO